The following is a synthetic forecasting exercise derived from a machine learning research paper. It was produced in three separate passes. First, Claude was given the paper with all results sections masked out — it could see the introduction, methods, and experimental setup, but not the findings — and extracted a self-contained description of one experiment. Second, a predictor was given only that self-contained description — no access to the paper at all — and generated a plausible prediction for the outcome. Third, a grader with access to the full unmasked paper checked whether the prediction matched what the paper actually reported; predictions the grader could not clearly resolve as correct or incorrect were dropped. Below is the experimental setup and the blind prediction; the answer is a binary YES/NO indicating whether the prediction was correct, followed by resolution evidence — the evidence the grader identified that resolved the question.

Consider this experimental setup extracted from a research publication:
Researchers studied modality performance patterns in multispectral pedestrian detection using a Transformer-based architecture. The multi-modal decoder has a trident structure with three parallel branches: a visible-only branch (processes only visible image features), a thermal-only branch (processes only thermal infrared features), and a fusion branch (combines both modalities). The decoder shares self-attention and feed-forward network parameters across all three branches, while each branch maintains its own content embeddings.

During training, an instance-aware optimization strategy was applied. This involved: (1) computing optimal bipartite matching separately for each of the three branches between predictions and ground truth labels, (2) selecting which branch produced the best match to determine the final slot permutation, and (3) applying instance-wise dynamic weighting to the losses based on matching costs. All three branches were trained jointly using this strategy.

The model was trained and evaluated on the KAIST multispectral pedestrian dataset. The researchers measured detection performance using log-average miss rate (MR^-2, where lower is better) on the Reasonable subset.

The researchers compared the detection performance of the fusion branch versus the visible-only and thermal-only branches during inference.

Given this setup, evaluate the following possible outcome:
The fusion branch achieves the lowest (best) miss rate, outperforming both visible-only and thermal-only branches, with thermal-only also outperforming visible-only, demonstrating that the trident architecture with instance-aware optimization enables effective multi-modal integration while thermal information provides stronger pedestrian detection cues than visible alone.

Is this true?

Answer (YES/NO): NO